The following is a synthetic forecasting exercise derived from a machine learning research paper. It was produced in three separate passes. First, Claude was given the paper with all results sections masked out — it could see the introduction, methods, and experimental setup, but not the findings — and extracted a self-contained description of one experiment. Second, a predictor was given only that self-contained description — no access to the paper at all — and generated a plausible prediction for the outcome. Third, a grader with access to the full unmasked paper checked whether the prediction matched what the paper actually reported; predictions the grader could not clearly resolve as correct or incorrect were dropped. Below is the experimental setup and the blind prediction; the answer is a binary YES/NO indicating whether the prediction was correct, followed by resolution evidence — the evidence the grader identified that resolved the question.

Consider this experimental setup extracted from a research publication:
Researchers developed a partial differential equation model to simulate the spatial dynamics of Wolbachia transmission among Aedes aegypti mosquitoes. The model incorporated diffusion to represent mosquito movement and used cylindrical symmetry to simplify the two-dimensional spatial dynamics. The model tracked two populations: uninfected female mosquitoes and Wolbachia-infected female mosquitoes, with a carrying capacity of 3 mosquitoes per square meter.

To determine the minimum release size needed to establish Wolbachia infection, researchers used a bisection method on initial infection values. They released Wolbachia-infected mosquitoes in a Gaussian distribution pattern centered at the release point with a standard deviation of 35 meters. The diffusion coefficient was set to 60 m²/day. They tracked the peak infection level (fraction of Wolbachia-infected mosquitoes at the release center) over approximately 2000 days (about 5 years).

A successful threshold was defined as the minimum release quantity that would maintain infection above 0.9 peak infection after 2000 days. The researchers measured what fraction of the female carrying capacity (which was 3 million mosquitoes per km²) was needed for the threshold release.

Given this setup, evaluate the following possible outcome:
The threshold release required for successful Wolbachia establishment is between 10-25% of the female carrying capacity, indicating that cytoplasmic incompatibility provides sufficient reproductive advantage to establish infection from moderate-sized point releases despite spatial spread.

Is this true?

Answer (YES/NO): NO